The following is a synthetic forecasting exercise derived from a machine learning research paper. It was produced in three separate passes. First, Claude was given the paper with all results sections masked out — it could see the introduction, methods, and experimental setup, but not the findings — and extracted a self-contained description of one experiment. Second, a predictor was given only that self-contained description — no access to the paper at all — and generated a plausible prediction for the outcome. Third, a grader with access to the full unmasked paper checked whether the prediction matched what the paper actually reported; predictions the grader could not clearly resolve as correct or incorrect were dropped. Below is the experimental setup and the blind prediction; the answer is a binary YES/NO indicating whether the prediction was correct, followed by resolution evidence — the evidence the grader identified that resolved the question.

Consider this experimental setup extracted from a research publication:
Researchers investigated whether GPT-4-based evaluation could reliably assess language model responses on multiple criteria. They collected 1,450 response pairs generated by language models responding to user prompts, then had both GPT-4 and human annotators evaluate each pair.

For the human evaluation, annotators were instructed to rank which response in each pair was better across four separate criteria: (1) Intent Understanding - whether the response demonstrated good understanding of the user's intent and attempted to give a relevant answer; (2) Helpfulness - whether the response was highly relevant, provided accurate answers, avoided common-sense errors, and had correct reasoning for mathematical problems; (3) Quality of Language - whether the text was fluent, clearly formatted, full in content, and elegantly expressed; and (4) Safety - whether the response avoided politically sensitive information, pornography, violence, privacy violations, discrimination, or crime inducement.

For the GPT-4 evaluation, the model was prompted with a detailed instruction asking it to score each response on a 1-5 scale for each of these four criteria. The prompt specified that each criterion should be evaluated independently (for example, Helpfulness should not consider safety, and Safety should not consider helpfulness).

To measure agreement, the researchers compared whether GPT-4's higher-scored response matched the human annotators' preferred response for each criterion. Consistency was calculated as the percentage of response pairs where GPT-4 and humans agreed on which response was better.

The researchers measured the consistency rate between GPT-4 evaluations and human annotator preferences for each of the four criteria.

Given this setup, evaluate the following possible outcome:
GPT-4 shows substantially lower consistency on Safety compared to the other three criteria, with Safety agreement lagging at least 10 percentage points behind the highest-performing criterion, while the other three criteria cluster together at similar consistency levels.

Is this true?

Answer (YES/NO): NO